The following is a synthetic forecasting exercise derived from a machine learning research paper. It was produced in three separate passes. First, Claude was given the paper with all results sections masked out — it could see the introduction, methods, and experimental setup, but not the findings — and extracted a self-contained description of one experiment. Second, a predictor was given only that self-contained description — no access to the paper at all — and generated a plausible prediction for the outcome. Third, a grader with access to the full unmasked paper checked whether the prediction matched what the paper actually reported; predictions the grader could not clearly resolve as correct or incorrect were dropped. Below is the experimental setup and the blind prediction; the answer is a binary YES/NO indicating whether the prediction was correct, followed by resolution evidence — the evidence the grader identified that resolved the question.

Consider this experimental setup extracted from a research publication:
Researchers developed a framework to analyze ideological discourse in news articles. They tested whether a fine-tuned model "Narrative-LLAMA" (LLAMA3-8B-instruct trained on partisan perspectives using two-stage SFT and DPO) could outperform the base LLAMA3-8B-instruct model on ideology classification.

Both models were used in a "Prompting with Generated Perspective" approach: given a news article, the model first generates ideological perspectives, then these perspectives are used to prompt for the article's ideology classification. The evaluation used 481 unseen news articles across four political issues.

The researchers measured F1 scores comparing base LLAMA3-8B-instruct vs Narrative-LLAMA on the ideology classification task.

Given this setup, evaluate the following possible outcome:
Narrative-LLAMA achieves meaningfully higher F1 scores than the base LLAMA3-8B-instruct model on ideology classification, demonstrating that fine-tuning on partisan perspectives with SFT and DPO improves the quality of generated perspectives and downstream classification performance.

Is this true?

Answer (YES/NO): YES